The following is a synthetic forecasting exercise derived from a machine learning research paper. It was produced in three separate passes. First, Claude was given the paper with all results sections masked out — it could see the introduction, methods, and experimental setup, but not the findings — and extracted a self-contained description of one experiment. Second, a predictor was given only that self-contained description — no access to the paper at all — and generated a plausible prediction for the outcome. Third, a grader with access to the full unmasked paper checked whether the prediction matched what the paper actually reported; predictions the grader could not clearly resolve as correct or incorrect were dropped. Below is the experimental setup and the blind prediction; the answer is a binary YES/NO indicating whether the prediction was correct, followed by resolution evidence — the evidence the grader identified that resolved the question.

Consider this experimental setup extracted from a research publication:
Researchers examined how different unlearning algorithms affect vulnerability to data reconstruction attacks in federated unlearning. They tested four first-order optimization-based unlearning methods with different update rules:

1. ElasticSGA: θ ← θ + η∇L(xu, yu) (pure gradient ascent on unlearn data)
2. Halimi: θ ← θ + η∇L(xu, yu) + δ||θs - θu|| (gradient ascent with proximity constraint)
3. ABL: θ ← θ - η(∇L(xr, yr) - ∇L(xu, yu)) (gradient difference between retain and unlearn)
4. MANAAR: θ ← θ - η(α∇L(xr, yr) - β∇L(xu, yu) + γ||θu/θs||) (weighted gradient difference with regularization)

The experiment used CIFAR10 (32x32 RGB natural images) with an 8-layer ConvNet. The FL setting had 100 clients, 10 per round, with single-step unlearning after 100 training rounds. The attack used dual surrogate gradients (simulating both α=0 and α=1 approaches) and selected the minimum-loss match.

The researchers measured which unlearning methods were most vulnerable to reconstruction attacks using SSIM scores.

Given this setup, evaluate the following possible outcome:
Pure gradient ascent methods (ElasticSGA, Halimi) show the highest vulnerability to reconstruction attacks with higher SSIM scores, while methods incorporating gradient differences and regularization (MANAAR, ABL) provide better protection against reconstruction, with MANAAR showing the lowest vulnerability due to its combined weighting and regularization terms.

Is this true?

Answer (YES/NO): YES